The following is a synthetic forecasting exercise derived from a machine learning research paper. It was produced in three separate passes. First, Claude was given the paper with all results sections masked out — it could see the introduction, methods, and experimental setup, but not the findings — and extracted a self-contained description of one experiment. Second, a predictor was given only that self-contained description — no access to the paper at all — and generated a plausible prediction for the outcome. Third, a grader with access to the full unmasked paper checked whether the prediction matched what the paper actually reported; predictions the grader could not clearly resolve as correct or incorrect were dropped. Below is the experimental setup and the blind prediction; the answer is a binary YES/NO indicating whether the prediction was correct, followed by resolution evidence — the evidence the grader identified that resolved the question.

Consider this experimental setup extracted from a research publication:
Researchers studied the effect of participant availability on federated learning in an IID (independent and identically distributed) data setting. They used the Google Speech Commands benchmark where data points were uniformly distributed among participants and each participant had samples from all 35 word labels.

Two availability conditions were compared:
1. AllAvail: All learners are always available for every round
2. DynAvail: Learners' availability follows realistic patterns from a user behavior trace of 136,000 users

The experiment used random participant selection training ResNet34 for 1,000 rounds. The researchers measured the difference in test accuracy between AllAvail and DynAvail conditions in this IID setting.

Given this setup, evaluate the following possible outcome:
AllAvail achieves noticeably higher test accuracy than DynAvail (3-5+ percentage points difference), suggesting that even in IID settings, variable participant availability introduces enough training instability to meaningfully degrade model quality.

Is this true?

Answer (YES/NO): NO